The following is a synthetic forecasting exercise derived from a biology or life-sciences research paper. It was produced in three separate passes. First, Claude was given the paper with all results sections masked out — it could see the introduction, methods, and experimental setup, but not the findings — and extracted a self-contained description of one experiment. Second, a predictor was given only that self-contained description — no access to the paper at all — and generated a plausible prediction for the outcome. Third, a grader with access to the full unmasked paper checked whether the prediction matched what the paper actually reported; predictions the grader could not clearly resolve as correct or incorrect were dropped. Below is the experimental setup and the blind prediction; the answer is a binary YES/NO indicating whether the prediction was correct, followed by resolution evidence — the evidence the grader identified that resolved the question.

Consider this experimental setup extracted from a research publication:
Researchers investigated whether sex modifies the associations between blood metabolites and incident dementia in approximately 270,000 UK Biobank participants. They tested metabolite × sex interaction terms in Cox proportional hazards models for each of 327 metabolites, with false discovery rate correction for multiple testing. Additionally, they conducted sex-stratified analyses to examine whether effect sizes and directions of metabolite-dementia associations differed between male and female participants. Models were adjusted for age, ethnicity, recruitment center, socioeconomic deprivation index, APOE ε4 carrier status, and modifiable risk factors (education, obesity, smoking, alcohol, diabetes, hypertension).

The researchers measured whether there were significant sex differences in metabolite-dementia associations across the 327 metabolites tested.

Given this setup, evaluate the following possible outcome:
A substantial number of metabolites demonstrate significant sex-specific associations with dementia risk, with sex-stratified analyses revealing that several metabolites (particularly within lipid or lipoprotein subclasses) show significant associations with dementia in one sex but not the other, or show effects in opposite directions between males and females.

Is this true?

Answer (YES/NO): YES